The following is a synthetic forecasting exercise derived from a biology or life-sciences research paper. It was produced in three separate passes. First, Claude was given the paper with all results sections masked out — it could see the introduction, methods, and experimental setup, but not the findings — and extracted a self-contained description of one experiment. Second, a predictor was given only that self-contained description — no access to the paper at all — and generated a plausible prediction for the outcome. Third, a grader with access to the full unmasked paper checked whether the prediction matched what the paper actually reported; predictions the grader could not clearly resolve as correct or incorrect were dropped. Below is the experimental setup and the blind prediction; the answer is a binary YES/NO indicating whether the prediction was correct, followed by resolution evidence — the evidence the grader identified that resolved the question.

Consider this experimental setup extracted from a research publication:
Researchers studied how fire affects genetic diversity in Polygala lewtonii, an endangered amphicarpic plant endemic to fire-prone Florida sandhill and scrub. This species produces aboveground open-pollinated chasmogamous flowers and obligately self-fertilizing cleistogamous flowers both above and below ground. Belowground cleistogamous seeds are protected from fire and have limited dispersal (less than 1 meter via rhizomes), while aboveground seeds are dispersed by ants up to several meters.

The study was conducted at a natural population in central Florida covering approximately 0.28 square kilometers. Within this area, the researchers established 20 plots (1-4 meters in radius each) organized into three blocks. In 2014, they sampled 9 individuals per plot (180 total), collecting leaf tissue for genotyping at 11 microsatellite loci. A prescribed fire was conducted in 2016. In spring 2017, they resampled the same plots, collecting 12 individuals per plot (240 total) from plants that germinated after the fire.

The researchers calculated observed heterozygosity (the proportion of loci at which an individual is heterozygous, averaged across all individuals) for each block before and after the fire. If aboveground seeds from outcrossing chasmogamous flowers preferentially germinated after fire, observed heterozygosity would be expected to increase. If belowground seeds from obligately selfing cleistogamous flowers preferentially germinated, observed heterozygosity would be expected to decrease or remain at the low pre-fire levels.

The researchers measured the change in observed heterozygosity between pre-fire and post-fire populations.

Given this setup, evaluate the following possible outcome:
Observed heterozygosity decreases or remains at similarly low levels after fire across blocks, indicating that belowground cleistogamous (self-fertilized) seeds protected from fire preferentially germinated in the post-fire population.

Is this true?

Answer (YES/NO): YES